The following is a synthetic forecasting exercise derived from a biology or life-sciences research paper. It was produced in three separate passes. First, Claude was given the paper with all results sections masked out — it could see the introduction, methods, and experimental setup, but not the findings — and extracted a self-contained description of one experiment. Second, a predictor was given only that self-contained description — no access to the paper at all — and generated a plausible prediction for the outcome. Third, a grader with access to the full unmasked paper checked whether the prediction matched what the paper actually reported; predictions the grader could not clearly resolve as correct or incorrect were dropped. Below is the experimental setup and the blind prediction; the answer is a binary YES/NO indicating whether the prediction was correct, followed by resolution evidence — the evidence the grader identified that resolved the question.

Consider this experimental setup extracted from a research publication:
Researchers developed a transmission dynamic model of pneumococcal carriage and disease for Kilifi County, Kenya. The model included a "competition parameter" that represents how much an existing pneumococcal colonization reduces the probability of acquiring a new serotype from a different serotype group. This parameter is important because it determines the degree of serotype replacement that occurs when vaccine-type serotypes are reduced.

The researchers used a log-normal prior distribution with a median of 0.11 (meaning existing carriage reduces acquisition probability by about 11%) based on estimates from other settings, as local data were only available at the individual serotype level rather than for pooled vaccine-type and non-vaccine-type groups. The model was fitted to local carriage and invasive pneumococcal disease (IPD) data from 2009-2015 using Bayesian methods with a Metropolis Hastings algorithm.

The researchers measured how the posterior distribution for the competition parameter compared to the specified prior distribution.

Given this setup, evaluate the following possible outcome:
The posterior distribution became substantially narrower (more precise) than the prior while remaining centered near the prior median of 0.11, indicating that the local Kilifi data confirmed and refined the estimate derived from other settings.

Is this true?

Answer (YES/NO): NO